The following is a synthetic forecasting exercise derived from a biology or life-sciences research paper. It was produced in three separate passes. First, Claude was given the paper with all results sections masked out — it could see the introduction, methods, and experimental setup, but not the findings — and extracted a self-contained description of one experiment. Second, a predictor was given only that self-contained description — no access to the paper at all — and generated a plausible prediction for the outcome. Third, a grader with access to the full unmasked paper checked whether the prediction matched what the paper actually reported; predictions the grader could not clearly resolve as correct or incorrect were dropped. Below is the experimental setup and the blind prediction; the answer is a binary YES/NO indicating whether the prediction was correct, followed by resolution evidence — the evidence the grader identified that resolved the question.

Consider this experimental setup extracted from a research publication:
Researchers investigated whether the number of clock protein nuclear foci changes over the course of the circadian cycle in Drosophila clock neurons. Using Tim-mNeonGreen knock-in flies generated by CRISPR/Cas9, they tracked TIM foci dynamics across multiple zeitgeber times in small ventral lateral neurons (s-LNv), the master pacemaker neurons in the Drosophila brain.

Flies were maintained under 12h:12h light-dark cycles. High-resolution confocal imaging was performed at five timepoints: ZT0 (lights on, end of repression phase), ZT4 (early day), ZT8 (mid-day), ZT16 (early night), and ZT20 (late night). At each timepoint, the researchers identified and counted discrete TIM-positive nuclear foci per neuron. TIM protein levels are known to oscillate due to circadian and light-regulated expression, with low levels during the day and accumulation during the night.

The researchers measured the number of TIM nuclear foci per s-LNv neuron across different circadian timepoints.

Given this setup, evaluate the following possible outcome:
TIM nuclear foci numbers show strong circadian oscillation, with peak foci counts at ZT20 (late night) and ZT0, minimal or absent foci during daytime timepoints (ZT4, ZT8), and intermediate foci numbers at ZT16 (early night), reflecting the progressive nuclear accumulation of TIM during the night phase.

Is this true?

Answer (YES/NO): NO